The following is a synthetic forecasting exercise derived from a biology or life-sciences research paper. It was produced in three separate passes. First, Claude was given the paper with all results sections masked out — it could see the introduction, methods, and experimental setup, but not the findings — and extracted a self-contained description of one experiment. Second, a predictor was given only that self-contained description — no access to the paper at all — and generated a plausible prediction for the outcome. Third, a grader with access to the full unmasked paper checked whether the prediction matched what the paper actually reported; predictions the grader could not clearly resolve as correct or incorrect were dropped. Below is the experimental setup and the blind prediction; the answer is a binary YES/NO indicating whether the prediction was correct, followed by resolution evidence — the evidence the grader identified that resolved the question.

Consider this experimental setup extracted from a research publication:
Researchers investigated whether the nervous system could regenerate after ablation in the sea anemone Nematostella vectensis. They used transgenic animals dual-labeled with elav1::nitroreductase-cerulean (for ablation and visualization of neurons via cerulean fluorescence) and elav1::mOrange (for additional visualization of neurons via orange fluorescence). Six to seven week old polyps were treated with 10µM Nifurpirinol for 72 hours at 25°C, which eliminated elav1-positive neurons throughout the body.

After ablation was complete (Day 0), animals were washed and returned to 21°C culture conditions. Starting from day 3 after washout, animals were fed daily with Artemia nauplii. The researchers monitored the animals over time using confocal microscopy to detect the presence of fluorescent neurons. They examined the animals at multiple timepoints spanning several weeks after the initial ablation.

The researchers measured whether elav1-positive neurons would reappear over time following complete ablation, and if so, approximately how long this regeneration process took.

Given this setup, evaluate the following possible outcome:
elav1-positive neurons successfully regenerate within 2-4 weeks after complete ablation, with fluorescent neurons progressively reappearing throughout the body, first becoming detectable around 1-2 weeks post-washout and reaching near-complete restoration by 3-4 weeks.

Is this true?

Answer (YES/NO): NO